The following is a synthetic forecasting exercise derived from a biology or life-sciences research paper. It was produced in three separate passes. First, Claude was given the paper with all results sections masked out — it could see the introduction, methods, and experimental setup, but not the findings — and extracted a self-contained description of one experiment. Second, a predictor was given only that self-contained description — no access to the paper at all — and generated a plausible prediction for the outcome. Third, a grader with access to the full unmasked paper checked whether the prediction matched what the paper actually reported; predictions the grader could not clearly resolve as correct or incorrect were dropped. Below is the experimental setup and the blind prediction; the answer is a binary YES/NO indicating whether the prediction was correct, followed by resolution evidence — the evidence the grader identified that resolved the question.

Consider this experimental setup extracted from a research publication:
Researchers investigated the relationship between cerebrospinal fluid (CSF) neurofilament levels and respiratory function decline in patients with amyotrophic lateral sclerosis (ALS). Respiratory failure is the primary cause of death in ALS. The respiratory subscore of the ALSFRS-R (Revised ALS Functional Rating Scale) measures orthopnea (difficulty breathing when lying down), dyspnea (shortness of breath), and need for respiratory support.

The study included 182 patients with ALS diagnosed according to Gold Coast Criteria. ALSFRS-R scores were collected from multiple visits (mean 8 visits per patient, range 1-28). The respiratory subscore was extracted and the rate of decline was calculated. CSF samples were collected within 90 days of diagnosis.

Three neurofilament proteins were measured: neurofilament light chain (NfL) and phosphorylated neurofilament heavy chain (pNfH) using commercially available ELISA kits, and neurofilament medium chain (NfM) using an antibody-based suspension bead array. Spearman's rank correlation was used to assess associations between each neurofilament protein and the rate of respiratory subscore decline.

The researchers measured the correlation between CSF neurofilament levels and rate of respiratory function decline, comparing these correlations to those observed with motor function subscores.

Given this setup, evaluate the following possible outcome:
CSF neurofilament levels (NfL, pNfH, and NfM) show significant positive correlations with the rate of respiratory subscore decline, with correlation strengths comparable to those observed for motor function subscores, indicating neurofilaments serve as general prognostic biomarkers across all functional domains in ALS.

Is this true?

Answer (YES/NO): NO